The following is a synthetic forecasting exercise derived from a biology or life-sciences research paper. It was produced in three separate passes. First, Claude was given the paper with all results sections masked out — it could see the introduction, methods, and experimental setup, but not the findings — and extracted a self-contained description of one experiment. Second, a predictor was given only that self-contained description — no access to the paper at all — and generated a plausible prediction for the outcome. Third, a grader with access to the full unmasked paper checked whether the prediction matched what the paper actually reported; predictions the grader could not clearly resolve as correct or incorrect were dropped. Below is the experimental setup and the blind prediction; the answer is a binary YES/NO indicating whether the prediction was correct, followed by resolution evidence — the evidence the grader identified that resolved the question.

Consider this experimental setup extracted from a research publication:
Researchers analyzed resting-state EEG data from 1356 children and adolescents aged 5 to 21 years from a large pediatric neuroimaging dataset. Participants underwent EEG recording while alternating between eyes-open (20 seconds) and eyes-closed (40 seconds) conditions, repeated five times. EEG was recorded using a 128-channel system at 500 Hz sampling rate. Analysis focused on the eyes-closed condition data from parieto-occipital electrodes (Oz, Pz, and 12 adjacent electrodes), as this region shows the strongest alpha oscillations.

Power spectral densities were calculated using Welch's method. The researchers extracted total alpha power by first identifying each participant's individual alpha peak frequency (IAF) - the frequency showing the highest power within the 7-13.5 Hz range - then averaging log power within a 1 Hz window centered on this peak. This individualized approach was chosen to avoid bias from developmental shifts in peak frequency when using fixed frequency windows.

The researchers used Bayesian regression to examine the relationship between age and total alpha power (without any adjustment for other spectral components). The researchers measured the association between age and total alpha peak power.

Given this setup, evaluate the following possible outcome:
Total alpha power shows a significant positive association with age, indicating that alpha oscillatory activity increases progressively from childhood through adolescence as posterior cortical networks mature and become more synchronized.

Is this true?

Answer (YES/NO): NO